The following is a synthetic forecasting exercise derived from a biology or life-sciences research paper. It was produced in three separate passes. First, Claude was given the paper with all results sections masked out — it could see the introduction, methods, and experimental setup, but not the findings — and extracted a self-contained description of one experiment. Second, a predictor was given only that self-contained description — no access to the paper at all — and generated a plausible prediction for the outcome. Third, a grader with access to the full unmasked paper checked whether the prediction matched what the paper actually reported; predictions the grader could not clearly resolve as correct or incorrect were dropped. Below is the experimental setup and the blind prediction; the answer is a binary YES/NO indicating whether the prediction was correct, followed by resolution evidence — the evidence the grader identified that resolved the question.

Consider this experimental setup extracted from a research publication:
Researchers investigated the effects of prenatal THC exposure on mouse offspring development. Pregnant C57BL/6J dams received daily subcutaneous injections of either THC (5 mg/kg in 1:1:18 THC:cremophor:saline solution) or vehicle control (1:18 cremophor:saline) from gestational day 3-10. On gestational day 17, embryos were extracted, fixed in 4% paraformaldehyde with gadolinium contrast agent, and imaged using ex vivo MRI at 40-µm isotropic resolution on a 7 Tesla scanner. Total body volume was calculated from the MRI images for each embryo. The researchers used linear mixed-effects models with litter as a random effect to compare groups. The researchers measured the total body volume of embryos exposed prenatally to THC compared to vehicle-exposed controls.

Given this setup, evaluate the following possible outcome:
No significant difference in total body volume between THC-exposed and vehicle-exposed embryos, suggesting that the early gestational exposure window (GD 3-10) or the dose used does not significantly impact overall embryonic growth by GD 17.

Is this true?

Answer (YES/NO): NO